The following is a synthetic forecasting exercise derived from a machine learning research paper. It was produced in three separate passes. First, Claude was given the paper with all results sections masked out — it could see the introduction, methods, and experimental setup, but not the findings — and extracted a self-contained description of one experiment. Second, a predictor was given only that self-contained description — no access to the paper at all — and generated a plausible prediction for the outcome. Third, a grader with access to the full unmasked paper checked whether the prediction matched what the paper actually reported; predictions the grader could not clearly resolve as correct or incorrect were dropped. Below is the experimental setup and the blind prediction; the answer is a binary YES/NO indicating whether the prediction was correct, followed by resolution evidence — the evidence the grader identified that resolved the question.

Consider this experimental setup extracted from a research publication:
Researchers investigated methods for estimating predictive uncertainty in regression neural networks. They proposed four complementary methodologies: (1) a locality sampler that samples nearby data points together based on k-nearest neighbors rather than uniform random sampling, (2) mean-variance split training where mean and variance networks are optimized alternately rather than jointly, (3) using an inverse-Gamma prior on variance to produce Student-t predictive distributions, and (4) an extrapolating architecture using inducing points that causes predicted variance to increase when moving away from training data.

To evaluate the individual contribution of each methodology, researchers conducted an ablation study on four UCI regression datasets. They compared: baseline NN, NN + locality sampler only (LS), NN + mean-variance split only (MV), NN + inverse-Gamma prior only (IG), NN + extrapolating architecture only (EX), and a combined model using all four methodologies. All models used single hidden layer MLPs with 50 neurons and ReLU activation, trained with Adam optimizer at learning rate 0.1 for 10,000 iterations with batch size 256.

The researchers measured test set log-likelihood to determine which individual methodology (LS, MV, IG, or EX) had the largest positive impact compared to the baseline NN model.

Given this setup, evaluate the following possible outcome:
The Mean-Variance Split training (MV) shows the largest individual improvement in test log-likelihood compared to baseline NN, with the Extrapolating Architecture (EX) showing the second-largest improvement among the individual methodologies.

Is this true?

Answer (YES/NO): NO